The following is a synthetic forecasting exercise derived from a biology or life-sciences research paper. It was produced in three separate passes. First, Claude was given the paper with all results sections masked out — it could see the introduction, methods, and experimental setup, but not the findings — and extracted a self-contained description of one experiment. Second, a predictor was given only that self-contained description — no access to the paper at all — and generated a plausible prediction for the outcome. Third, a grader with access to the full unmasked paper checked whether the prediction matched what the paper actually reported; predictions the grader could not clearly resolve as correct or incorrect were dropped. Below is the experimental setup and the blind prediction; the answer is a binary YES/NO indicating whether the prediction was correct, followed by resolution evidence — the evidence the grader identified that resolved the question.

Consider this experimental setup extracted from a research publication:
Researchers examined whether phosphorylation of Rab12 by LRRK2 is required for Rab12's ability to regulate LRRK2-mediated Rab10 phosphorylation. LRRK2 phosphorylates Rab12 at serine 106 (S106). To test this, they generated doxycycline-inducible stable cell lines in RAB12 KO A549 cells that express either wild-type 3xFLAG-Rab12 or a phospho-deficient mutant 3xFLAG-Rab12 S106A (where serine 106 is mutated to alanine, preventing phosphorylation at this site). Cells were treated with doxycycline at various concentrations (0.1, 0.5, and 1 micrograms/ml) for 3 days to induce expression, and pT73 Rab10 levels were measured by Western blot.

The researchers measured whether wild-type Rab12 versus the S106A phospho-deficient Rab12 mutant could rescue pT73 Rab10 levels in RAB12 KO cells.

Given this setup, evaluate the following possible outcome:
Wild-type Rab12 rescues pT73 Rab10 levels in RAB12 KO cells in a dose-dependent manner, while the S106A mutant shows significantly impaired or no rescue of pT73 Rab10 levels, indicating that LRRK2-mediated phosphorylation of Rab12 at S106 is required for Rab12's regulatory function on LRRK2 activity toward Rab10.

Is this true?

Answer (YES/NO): NO